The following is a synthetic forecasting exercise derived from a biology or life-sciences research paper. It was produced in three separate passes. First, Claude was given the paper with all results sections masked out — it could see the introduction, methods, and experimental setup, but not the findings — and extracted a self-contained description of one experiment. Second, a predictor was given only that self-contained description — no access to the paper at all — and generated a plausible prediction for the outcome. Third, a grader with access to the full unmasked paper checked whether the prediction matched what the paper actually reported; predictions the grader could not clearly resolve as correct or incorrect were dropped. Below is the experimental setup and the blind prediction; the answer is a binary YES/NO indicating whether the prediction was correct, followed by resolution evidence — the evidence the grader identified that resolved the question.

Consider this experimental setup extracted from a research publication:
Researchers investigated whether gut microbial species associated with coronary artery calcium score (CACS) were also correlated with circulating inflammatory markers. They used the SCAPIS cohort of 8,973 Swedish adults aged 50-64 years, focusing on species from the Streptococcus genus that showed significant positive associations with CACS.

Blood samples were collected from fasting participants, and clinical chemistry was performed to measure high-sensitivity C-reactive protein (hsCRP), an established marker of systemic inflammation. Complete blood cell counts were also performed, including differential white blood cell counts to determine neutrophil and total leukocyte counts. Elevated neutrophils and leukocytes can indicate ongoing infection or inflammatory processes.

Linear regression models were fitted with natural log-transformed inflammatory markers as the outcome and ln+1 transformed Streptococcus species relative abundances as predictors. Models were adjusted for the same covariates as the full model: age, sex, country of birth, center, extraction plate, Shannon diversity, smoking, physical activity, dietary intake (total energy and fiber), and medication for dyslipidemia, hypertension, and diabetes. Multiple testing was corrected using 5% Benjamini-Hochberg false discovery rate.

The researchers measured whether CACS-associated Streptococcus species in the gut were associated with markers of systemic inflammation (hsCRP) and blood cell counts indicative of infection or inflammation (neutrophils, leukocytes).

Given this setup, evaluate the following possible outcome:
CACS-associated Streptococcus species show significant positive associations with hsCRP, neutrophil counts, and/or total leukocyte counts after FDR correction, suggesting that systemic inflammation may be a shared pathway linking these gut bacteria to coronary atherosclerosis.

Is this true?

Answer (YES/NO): YES